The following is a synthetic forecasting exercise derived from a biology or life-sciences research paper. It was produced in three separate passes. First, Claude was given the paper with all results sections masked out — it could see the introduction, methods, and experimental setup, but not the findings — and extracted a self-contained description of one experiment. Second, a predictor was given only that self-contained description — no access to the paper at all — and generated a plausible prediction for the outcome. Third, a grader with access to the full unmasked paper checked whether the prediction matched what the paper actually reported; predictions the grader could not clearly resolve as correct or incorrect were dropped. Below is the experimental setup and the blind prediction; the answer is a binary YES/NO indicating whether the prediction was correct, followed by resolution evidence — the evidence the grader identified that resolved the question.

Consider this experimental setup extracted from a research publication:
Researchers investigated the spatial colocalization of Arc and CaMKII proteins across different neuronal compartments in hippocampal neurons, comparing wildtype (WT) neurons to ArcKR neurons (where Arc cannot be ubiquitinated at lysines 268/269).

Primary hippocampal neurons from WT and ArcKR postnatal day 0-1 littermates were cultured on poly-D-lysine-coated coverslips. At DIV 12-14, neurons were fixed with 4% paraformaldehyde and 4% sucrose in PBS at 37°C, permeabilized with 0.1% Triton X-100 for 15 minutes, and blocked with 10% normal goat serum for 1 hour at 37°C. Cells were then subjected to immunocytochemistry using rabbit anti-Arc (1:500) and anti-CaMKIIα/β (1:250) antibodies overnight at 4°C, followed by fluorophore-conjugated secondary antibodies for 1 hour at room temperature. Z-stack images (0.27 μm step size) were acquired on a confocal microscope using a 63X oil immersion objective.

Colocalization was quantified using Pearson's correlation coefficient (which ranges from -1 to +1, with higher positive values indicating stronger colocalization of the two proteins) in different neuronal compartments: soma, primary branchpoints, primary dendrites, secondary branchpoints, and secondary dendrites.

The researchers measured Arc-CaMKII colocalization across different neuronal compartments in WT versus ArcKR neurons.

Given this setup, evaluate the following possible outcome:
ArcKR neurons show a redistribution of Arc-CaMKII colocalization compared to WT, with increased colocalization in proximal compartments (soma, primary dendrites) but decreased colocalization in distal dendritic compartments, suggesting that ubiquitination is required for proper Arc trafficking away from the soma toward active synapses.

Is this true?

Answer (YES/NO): NO